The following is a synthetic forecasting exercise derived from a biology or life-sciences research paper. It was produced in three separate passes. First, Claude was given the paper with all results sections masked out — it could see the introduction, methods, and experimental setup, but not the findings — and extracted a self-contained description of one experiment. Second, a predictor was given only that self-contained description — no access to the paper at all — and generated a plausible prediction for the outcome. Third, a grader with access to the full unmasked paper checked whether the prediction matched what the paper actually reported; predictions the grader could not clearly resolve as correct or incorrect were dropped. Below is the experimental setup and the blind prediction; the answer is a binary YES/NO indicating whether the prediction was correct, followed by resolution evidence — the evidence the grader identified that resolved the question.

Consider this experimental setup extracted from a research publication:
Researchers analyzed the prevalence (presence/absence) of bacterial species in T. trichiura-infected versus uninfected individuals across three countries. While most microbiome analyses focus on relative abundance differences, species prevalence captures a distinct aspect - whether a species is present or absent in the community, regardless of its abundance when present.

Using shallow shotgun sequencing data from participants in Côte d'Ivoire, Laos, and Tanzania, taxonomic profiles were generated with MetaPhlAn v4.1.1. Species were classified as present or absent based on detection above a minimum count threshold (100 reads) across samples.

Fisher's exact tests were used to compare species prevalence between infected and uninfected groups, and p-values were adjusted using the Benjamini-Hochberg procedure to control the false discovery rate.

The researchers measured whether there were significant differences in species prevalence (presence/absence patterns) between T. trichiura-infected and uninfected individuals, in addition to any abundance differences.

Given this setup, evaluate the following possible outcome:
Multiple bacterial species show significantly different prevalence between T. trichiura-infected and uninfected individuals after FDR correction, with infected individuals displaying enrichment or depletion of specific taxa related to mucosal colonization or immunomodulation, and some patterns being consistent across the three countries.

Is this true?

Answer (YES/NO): YES